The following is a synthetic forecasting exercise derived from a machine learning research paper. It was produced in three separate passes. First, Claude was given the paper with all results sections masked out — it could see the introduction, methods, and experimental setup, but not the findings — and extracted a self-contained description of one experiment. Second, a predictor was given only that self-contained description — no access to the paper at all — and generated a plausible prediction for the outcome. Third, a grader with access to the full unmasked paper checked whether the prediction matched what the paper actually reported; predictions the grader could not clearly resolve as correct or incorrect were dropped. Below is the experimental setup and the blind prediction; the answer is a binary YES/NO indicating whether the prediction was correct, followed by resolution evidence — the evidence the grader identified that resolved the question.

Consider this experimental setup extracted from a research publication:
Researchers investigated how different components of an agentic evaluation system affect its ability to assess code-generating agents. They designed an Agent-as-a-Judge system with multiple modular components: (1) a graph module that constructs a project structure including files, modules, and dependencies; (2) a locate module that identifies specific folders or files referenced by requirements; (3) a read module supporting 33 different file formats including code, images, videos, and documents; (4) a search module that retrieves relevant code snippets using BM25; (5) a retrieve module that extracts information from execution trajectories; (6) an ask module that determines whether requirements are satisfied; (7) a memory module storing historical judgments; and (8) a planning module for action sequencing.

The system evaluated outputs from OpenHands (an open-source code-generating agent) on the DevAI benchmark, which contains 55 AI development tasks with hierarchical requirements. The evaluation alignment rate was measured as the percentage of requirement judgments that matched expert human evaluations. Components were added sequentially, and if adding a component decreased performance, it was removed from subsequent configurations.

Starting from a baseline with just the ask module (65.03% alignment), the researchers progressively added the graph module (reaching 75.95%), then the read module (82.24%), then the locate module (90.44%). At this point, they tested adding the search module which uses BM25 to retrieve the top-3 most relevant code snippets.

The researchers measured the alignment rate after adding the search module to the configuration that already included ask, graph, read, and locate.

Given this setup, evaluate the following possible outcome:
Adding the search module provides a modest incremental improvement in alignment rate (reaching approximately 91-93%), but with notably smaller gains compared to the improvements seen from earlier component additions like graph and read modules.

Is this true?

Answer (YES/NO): NO